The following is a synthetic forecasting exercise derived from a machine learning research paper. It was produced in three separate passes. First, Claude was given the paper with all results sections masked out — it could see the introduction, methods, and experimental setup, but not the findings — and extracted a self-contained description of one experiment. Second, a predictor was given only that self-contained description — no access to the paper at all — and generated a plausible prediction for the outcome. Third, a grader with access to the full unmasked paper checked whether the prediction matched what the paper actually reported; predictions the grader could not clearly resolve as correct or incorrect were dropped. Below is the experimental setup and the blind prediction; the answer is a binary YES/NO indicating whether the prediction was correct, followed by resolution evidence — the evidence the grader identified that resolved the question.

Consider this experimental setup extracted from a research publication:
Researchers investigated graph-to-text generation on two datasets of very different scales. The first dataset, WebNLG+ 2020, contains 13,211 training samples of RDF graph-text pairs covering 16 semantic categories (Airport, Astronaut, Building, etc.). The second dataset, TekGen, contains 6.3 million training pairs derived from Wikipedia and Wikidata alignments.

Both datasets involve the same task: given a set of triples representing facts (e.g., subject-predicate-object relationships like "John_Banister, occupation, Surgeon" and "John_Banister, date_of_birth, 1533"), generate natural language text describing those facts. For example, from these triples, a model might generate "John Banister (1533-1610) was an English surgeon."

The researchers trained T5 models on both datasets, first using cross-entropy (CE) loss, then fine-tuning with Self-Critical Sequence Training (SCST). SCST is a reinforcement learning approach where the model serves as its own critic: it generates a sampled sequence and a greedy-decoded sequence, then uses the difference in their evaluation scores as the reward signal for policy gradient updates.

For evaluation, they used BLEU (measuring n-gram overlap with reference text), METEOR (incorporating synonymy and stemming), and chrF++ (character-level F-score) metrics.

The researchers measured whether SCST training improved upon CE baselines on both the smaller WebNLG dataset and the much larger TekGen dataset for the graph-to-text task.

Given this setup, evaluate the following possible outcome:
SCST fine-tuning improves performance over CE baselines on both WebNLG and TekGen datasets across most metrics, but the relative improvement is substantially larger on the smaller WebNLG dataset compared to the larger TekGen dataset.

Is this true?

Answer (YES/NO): NO